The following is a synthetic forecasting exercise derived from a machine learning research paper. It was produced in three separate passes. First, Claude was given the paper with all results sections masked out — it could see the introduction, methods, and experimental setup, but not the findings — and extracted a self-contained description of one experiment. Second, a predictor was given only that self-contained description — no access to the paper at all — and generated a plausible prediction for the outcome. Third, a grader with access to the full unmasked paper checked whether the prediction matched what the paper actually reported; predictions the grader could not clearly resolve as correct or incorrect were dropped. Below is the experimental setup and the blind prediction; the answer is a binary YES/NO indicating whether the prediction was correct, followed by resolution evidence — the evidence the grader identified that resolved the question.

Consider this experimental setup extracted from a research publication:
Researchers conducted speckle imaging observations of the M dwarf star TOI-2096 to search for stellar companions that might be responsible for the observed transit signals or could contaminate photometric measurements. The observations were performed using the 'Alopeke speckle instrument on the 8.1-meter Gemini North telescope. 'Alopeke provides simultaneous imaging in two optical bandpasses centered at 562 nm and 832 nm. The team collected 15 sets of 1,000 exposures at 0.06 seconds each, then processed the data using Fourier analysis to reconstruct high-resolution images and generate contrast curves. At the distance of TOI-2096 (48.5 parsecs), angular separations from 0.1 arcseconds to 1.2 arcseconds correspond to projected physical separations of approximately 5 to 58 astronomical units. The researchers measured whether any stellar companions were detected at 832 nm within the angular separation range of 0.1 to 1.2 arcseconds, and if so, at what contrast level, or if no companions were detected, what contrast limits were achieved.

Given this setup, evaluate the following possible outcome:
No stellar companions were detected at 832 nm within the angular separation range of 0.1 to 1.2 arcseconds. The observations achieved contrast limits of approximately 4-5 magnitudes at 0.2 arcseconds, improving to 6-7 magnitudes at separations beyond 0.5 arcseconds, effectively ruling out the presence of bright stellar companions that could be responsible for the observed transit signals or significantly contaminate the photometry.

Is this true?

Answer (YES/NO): NO